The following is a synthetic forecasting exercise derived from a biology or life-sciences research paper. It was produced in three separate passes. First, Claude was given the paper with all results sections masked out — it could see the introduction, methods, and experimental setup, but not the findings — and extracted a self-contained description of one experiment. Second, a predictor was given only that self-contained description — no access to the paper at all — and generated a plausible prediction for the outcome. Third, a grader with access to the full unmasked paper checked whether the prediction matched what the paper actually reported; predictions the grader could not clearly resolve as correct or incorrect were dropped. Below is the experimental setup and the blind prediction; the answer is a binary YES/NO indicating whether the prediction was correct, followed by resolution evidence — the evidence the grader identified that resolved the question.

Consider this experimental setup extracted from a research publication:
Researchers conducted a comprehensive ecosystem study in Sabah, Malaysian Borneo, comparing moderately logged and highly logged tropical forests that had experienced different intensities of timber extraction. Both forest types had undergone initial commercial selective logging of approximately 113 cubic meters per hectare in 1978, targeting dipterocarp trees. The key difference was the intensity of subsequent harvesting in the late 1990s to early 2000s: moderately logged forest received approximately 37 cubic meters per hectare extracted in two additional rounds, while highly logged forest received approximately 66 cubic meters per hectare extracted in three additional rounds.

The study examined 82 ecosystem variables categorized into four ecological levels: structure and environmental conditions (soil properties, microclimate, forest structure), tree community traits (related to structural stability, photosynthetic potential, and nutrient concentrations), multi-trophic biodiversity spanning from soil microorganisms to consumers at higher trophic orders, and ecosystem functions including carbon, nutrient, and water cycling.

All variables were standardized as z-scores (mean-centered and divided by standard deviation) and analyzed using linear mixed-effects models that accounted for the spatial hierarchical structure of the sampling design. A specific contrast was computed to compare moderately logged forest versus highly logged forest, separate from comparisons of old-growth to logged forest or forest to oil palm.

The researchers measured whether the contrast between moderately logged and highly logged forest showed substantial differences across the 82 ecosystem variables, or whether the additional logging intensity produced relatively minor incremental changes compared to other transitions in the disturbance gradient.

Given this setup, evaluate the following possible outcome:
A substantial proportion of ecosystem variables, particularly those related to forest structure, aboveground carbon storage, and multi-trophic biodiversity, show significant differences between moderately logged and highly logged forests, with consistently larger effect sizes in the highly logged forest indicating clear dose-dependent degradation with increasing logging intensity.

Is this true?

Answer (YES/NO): NO